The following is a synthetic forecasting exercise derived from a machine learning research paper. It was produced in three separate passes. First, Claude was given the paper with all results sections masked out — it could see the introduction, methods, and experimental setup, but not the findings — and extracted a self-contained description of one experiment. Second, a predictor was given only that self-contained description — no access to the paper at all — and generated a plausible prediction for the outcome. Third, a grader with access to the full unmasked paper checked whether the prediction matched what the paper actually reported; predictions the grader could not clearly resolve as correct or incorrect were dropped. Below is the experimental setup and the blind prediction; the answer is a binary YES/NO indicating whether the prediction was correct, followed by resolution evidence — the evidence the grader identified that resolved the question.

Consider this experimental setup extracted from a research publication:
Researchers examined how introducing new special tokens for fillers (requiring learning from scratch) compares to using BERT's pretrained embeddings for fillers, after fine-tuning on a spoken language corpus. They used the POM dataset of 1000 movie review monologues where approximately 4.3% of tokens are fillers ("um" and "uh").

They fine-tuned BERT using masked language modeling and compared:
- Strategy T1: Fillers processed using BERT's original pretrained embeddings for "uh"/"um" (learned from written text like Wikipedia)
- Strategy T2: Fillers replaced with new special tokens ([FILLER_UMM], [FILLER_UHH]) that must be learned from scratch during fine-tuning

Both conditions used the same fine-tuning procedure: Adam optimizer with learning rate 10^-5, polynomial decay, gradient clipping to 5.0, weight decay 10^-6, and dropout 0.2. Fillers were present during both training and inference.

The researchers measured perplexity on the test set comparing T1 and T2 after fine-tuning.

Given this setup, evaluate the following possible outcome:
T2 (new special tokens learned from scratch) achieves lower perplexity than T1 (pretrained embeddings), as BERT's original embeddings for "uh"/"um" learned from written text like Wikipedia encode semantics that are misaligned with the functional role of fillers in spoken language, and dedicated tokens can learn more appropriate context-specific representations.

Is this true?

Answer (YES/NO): NO